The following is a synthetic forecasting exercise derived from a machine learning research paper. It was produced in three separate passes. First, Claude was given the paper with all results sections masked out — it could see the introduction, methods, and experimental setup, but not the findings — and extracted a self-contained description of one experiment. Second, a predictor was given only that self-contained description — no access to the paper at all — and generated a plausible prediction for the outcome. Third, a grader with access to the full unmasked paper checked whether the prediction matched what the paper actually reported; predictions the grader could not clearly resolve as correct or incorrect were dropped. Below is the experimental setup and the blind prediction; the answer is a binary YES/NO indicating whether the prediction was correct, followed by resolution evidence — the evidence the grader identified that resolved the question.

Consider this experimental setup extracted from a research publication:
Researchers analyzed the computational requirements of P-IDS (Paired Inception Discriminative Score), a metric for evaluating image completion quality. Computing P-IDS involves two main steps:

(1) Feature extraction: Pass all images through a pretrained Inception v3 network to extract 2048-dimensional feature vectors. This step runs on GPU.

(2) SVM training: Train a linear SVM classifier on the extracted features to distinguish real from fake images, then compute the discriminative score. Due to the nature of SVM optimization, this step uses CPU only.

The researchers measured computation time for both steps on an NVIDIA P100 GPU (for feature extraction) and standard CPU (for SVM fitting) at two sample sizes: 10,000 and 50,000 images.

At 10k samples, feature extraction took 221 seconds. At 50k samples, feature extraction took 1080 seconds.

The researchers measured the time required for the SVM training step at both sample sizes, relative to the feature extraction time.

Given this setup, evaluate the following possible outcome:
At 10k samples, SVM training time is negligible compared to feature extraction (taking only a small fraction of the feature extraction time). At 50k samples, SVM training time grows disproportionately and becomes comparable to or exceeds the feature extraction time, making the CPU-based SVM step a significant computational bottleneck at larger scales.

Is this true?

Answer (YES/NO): NO